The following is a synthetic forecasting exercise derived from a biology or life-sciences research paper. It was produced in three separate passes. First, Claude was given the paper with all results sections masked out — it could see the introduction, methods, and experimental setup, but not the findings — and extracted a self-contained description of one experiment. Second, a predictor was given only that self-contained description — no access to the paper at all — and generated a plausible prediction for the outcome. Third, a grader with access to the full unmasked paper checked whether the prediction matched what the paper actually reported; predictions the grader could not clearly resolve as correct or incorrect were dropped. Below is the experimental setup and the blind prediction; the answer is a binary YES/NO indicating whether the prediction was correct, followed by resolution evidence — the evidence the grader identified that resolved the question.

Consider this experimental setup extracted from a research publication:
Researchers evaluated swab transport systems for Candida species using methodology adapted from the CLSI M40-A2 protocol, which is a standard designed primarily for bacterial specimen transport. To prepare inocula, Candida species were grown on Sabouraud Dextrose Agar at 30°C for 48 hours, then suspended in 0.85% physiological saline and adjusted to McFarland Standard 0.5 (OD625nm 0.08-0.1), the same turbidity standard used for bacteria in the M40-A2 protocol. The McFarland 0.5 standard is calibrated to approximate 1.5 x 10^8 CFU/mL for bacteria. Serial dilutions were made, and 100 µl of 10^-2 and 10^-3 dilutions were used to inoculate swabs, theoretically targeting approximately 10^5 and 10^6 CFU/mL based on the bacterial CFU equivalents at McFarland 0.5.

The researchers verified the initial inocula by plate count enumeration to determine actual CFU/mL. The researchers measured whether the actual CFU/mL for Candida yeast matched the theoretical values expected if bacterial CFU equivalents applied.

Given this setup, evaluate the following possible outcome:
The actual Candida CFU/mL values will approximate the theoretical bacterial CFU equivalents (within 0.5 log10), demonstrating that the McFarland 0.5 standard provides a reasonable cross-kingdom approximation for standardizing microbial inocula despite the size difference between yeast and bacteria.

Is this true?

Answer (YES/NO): NO